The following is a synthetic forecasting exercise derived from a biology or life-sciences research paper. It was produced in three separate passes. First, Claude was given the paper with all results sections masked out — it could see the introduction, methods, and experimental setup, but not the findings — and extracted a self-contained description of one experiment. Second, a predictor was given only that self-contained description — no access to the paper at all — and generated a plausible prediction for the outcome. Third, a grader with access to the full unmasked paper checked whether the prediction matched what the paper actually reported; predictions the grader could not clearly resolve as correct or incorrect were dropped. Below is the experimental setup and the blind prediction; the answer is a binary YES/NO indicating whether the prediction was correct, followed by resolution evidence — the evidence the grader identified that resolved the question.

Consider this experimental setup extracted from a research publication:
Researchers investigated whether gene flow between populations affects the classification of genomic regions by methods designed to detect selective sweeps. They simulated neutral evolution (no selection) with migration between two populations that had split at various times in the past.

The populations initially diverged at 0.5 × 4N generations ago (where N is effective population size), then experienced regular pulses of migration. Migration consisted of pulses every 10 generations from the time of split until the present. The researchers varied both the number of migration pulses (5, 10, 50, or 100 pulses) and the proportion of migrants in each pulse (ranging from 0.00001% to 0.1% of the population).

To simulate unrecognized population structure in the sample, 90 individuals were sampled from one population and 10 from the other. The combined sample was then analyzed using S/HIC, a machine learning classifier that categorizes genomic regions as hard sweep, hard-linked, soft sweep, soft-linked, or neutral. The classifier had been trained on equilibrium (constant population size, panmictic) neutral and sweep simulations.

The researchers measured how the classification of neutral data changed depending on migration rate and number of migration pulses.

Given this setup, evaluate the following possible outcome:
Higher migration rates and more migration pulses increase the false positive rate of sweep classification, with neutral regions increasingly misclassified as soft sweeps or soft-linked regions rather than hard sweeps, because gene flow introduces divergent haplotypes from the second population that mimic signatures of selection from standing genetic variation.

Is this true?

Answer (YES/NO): NO